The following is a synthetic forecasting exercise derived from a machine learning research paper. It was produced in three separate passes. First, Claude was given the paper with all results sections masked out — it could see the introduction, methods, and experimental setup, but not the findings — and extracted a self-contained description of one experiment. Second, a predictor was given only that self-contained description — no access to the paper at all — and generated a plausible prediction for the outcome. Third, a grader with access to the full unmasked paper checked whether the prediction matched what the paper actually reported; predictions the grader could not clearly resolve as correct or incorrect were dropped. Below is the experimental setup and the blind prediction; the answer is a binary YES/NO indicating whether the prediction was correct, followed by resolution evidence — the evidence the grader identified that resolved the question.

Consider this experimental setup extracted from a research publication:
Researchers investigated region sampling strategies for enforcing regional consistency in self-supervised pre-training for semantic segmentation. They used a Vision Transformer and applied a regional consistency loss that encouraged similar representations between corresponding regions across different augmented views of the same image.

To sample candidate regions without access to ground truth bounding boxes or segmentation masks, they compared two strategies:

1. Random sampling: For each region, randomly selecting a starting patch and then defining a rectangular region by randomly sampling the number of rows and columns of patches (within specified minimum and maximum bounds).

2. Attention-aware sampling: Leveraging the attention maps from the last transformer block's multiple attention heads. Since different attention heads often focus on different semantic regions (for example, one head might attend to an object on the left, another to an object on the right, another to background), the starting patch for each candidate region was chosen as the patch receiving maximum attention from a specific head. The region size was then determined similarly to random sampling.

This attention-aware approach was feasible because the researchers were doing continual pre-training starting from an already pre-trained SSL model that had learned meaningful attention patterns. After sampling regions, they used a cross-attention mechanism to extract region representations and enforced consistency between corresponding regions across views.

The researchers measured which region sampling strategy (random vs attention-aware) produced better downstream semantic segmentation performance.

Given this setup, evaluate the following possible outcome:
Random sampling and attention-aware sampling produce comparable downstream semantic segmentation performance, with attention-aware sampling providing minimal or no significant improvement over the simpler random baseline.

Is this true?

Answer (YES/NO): NO